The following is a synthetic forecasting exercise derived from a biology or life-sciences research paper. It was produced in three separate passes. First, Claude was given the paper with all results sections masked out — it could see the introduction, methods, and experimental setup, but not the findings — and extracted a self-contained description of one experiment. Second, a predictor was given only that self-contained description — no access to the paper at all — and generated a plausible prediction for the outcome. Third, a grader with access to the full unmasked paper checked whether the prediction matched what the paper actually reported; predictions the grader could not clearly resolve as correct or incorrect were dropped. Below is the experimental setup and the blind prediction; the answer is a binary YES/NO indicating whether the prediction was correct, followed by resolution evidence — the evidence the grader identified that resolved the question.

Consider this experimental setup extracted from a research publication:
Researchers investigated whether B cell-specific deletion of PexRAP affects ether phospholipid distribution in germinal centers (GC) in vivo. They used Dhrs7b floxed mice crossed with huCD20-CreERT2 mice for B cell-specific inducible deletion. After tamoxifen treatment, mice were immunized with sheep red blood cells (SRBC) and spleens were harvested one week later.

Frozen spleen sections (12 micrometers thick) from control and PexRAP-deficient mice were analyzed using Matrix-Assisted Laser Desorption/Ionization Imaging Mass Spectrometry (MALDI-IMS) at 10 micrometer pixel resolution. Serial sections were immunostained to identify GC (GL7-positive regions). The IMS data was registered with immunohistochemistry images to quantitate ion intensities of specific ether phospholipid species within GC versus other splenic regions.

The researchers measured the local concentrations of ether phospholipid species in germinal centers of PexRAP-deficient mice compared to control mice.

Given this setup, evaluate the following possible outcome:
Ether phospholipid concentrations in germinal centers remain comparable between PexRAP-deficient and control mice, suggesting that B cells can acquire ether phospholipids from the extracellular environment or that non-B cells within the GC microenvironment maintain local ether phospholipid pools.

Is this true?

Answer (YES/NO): NO